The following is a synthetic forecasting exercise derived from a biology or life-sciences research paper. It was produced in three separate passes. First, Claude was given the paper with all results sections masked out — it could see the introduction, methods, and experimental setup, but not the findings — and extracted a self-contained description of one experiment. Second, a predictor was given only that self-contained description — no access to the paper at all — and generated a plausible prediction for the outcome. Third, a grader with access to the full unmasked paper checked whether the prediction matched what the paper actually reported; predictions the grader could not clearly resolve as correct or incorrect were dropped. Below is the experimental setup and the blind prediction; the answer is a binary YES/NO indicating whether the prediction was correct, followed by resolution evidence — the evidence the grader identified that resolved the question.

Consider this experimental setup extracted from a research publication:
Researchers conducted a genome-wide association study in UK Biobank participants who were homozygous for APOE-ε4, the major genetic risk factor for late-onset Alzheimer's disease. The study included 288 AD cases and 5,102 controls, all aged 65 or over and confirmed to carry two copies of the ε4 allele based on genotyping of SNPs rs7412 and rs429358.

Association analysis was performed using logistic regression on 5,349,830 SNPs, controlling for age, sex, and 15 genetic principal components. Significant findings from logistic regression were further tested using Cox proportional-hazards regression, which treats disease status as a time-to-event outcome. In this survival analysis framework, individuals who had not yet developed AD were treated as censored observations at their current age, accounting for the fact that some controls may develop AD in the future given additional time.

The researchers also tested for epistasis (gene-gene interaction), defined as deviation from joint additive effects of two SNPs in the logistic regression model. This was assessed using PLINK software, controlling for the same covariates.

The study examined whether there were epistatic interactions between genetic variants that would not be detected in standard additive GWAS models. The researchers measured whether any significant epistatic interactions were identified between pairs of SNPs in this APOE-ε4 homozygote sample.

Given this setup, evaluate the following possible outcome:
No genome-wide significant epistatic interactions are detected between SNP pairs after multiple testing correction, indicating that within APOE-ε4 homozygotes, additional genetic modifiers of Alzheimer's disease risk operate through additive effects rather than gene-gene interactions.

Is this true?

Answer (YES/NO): NO